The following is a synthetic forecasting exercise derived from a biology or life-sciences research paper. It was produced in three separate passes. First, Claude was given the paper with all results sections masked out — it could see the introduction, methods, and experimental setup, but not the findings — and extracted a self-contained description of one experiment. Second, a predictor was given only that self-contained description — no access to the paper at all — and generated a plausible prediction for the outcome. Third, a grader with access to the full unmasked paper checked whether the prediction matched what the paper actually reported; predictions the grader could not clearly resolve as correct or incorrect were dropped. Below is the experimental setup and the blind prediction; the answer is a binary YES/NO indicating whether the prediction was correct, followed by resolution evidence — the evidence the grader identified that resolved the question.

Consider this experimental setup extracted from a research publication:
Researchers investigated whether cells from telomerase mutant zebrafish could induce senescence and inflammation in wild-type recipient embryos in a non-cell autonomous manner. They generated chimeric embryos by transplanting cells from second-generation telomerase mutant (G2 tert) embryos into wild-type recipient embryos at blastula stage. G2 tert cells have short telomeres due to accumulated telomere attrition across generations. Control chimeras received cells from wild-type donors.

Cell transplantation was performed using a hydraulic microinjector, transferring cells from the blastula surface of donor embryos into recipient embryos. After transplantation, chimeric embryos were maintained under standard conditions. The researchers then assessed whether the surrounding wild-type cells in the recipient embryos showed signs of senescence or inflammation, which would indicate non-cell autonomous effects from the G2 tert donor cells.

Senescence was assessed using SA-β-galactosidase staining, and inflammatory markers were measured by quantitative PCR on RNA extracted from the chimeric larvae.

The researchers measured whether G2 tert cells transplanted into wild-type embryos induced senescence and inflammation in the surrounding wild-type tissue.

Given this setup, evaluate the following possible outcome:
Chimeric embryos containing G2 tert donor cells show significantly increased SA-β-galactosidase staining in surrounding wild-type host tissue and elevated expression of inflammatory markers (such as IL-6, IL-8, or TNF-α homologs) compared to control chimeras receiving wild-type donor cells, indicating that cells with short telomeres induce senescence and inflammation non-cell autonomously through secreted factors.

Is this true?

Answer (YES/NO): NO